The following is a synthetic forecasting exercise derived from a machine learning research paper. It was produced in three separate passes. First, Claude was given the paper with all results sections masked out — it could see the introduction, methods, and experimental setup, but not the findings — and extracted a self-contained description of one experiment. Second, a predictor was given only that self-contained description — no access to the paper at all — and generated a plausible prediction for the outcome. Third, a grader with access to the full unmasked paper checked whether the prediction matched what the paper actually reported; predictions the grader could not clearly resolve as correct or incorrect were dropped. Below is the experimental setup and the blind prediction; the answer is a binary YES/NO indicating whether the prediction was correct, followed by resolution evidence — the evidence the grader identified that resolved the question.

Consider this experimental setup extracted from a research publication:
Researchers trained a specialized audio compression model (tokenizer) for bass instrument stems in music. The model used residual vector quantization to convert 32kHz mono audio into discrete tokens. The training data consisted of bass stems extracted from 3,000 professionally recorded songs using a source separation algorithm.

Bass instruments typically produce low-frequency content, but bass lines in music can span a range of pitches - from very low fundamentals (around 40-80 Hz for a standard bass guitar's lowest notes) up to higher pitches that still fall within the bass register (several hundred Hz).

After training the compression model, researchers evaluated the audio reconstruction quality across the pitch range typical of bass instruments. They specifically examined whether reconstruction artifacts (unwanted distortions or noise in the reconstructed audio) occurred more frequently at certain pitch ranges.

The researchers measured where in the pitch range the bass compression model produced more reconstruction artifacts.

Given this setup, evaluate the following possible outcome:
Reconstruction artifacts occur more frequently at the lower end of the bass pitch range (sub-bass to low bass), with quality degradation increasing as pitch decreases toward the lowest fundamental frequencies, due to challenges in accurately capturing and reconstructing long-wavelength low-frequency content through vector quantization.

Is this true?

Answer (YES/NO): NO